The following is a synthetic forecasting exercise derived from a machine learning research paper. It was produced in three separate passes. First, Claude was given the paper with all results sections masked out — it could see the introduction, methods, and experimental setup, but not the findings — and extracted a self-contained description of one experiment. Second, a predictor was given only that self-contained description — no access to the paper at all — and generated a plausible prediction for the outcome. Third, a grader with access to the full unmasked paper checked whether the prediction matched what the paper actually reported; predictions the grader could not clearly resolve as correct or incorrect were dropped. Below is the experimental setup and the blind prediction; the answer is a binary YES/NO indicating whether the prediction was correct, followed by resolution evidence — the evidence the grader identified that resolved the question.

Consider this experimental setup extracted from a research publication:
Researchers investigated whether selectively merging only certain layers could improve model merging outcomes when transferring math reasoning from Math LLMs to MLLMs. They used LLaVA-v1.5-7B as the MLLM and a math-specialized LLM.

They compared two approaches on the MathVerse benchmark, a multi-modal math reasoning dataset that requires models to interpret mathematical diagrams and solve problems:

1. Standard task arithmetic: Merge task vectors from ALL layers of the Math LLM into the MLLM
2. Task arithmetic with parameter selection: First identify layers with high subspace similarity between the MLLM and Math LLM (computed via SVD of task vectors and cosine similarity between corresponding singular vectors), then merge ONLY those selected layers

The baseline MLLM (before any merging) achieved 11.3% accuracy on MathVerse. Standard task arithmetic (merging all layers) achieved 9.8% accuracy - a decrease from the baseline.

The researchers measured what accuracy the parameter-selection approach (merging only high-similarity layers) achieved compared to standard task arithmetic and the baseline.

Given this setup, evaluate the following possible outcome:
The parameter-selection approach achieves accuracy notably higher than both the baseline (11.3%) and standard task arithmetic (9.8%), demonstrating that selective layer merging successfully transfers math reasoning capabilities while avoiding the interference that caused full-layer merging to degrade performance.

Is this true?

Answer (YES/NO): YES